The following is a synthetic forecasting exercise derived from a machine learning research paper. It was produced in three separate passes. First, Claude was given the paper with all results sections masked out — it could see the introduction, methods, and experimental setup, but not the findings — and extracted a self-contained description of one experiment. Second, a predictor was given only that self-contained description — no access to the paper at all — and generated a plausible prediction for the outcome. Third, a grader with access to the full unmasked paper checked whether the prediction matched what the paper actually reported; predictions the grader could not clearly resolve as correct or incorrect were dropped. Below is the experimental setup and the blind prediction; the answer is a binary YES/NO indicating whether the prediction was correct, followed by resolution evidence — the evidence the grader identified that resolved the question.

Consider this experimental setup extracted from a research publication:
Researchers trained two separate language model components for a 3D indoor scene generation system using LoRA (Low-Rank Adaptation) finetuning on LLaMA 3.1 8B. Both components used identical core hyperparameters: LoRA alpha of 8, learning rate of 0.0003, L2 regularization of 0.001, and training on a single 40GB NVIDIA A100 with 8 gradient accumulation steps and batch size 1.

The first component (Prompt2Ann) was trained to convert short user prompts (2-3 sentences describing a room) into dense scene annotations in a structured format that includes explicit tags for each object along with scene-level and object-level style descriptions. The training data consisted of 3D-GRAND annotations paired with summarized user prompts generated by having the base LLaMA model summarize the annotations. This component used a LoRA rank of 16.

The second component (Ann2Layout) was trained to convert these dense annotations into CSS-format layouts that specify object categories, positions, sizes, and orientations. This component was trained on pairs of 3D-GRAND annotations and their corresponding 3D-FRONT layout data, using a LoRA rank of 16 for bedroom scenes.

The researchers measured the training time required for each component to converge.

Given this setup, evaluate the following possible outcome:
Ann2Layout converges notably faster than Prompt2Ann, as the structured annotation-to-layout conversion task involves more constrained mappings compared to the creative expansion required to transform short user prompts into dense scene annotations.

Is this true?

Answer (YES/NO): YES